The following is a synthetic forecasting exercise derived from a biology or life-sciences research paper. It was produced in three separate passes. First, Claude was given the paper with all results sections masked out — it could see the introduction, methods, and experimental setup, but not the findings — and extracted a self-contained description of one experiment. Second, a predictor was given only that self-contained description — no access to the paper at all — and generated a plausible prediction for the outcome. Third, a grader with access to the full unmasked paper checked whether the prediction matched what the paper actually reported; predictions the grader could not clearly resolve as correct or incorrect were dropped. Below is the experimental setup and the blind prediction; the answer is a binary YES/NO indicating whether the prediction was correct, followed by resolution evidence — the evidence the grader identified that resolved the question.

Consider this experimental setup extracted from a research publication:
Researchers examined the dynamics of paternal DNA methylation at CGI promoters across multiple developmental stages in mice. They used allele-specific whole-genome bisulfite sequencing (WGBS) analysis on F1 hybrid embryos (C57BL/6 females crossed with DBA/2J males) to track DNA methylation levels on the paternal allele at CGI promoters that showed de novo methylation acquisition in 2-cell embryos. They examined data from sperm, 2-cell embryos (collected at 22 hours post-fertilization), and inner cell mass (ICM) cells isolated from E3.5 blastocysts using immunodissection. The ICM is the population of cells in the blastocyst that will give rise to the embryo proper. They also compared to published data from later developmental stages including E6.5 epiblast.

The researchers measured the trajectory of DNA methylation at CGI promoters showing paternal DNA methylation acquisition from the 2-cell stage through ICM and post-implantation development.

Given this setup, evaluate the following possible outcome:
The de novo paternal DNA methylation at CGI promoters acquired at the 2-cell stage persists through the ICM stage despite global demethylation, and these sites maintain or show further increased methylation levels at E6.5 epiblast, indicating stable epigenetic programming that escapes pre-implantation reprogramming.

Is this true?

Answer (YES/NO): NO